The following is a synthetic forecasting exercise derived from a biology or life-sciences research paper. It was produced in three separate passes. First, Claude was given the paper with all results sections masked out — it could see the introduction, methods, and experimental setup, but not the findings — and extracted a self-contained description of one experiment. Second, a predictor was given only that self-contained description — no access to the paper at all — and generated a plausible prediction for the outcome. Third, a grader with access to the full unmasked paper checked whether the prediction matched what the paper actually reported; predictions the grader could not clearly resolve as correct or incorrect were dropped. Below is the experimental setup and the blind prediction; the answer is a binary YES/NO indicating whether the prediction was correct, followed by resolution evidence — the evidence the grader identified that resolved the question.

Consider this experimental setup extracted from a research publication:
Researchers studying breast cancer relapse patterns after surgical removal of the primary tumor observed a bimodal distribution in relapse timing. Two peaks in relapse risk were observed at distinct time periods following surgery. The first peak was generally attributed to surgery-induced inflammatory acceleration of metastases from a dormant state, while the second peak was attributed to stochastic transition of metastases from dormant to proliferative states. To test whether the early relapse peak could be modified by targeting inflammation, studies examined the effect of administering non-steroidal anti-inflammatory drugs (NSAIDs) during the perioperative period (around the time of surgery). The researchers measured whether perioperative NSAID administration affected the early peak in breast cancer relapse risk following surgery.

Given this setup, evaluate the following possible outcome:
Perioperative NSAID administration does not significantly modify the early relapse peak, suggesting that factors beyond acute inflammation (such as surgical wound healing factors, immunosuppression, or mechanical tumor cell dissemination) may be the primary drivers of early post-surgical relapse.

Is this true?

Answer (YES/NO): NO